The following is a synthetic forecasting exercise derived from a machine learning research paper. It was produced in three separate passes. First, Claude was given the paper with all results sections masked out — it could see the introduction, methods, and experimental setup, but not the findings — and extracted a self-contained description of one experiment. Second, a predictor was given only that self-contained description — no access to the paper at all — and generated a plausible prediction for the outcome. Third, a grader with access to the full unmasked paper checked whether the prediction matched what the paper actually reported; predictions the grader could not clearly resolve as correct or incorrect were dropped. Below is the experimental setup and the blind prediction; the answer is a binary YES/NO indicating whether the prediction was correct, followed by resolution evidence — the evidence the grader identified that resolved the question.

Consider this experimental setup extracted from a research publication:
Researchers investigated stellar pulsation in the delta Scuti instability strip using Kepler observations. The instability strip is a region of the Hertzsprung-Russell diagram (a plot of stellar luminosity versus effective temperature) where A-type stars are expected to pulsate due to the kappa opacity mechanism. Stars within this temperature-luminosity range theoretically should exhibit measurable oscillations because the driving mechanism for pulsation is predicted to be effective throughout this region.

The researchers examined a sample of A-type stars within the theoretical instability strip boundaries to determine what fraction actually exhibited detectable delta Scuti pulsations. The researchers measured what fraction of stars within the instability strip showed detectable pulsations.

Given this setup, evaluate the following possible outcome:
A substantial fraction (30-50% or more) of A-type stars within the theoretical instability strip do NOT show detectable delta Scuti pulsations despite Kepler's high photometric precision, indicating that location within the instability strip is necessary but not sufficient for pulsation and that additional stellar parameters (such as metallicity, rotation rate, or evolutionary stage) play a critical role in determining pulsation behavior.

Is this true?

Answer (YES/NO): YES